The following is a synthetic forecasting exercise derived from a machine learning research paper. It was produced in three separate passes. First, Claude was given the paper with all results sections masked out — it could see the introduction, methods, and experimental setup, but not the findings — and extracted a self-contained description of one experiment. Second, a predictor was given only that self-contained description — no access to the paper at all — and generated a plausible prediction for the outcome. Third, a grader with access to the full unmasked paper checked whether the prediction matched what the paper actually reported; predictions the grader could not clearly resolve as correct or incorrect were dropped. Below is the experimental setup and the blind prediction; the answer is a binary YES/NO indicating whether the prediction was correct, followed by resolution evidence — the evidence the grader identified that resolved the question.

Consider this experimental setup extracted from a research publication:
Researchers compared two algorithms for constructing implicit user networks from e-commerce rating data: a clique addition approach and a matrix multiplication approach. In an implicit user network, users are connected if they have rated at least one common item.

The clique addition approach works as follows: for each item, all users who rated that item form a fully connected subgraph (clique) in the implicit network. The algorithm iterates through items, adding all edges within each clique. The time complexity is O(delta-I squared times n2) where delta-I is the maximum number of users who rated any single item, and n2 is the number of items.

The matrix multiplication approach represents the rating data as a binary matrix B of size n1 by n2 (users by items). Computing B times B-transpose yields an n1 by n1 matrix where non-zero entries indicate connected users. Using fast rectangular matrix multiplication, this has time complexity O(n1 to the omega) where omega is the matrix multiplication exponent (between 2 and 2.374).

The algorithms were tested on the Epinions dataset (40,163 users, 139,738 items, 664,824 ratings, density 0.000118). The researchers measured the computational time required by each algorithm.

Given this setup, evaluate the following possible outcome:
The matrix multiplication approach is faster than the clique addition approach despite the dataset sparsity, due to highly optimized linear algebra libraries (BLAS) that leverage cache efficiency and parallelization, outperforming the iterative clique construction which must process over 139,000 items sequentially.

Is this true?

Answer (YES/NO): NO